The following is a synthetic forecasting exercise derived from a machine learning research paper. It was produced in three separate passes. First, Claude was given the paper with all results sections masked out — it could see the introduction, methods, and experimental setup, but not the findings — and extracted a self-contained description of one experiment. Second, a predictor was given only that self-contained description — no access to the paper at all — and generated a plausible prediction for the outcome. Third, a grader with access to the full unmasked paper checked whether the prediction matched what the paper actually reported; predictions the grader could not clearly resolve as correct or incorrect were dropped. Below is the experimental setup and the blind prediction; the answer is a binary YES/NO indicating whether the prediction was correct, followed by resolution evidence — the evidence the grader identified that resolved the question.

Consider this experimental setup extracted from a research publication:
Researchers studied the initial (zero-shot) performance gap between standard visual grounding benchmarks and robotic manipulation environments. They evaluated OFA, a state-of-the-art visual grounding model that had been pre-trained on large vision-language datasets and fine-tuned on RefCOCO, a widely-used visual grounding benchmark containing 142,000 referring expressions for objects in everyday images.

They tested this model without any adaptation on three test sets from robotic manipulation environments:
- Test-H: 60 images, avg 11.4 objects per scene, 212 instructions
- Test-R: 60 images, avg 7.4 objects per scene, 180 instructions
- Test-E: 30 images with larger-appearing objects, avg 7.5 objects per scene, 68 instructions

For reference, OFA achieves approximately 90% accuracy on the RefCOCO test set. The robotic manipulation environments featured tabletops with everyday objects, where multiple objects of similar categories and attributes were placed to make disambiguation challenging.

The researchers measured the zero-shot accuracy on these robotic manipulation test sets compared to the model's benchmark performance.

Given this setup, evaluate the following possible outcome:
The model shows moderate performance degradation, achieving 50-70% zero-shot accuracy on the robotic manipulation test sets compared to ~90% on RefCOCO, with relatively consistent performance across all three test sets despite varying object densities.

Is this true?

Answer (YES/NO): NO